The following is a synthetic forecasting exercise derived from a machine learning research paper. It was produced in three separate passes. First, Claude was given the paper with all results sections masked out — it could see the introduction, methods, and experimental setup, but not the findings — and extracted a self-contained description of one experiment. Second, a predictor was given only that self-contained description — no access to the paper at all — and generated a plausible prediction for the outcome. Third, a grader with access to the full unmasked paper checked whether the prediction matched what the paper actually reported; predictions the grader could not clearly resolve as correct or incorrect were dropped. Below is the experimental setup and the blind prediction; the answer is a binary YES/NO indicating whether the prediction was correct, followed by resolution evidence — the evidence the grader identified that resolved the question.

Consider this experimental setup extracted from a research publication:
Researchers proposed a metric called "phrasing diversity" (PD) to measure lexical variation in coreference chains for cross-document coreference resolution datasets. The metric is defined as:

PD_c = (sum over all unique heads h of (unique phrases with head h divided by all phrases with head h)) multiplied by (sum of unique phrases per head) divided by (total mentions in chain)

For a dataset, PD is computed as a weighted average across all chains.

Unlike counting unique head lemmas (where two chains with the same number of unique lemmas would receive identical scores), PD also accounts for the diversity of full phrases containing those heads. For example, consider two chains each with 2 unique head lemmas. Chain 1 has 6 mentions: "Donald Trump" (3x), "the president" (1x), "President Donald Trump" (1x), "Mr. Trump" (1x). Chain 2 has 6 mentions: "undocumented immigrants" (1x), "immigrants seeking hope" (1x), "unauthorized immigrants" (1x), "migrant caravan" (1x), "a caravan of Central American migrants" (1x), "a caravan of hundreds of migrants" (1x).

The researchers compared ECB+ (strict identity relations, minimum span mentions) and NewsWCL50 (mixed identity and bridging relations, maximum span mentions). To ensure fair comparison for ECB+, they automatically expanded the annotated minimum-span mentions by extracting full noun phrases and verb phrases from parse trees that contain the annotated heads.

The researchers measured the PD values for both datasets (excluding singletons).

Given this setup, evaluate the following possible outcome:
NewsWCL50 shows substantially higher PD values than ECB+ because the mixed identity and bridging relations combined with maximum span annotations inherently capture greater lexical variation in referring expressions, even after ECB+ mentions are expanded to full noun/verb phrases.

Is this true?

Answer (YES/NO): YES